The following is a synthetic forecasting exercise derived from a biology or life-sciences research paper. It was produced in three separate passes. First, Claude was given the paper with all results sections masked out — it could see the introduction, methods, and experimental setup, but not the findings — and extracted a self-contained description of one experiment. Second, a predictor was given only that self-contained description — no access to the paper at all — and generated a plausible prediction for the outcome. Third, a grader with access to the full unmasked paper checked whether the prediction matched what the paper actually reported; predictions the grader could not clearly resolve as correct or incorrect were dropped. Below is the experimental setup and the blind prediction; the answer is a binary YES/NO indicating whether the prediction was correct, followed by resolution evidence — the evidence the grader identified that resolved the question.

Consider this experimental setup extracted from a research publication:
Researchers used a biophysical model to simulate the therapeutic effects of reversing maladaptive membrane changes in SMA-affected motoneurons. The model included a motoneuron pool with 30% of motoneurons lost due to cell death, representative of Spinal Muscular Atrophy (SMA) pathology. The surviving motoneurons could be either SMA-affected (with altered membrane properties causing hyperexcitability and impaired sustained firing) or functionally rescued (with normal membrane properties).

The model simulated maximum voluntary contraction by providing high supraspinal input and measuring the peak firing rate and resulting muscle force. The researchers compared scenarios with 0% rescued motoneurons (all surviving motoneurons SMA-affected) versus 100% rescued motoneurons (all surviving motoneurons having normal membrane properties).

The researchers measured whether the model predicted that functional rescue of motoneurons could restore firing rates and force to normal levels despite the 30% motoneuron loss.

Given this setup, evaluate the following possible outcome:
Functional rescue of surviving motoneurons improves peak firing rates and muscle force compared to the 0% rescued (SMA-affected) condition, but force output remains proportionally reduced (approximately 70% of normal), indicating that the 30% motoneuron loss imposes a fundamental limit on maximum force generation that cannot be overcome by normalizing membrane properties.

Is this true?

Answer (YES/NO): YES